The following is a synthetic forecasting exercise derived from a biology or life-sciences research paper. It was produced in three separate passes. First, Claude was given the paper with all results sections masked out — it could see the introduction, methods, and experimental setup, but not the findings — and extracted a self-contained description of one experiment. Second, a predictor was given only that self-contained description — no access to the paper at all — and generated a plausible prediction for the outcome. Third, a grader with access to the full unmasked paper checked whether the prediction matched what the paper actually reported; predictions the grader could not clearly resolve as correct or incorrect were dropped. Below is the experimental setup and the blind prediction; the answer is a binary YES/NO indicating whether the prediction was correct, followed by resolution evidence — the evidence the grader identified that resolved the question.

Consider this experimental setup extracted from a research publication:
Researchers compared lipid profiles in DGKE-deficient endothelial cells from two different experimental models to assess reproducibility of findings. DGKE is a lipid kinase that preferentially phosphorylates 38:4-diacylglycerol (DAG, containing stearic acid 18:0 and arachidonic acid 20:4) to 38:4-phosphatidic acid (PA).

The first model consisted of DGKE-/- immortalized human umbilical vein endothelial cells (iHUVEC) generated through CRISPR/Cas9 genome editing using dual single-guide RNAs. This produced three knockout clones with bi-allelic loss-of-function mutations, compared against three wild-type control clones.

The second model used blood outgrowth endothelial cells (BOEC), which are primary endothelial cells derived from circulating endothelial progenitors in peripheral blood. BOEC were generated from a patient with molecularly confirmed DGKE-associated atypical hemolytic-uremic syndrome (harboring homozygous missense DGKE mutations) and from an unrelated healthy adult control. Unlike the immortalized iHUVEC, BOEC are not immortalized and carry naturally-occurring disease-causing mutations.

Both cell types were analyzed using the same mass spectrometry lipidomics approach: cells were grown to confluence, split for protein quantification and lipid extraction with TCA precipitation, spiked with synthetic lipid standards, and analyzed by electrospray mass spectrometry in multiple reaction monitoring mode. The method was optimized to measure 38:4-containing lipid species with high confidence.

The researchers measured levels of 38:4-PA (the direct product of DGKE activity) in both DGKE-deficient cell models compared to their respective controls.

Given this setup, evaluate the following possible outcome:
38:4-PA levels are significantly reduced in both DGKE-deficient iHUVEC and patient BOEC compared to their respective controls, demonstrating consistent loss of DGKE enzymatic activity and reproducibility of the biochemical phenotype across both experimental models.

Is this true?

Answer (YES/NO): YES